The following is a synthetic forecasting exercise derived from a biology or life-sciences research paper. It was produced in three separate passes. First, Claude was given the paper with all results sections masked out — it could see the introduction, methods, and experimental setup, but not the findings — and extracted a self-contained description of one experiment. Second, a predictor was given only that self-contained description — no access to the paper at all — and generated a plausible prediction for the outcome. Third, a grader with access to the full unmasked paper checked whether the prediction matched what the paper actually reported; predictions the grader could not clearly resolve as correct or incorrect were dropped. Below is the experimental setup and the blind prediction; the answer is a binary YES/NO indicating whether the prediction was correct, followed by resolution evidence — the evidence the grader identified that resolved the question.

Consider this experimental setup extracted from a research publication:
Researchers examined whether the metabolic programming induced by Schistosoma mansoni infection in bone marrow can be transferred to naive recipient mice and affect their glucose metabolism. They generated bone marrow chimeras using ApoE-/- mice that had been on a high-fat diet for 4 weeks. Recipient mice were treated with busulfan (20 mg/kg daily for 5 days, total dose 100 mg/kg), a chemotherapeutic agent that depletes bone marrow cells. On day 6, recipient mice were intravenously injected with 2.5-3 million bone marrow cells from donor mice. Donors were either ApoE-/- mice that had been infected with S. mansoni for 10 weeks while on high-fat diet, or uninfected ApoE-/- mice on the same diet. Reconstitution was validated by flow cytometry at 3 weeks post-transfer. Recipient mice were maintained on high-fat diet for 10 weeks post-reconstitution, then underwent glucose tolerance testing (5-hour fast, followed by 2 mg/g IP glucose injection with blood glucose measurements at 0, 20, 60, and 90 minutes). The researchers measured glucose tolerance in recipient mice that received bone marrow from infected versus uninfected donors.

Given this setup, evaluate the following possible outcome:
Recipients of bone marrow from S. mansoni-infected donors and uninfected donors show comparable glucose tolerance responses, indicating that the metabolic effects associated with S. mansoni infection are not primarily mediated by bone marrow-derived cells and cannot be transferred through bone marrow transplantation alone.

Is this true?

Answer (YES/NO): NO